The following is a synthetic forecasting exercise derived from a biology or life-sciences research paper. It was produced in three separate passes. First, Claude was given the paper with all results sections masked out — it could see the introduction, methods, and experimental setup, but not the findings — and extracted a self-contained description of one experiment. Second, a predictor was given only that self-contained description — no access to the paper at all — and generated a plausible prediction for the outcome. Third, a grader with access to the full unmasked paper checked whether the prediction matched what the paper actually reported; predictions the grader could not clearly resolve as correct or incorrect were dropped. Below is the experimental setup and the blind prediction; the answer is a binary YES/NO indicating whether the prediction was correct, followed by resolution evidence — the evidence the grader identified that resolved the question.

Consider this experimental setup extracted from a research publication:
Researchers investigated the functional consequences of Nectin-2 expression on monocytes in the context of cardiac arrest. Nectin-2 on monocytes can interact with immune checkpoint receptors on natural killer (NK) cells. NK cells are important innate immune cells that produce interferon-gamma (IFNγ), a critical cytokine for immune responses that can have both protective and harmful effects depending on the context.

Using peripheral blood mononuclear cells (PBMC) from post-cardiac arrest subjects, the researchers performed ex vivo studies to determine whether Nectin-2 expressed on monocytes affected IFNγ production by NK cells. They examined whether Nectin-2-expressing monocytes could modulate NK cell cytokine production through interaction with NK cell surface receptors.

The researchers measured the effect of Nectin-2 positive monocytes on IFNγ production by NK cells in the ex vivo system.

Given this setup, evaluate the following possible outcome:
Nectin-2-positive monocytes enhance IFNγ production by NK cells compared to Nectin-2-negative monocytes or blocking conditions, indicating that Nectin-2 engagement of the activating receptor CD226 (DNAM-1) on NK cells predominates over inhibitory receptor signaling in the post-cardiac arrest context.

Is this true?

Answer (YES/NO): NO